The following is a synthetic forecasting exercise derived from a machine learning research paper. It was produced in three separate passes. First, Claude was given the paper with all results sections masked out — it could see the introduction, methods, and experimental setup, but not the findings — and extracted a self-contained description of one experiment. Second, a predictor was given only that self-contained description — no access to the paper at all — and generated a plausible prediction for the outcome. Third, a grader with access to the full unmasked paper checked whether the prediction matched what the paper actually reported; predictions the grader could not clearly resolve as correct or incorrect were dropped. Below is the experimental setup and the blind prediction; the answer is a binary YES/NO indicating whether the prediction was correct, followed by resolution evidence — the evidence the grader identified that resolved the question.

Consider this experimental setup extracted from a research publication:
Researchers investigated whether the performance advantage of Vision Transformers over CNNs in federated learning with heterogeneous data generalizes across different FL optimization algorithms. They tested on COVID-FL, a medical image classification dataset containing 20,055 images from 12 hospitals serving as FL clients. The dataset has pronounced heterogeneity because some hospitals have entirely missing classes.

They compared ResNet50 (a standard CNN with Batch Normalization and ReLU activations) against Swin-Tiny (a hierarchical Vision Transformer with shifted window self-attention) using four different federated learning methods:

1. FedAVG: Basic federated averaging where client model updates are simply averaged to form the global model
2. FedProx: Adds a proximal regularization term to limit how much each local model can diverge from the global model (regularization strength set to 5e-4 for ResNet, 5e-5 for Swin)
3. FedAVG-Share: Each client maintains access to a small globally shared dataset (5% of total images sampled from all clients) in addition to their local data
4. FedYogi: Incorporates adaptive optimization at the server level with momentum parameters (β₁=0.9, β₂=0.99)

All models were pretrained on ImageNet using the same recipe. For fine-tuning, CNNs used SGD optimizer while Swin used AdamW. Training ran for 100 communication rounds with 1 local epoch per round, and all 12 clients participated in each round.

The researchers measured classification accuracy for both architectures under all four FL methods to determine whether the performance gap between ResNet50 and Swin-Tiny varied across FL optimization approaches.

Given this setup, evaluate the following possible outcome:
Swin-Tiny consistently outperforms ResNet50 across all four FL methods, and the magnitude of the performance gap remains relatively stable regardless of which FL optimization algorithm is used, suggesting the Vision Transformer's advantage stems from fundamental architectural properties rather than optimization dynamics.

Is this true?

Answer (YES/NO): NO